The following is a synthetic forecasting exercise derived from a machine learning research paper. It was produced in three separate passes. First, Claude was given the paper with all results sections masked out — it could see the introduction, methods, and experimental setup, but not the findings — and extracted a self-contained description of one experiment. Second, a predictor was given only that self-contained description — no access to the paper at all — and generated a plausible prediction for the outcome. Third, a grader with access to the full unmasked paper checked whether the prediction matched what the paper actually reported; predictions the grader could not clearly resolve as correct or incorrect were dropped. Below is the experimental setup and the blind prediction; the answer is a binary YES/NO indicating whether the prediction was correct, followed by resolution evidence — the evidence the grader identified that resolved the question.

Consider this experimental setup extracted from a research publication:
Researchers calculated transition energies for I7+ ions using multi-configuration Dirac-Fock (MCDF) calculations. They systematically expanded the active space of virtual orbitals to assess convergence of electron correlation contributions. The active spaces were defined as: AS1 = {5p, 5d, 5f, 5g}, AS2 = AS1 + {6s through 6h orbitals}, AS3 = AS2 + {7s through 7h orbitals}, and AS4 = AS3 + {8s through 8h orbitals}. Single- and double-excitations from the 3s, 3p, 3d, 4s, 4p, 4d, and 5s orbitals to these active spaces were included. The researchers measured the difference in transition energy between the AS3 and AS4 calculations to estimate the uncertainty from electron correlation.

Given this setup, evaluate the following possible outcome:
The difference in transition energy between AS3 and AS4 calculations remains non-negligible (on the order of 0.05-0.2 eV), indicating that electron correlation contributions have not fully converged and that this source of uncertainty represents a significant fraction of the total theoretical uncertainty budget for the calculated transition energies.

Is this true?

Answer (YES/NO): NO